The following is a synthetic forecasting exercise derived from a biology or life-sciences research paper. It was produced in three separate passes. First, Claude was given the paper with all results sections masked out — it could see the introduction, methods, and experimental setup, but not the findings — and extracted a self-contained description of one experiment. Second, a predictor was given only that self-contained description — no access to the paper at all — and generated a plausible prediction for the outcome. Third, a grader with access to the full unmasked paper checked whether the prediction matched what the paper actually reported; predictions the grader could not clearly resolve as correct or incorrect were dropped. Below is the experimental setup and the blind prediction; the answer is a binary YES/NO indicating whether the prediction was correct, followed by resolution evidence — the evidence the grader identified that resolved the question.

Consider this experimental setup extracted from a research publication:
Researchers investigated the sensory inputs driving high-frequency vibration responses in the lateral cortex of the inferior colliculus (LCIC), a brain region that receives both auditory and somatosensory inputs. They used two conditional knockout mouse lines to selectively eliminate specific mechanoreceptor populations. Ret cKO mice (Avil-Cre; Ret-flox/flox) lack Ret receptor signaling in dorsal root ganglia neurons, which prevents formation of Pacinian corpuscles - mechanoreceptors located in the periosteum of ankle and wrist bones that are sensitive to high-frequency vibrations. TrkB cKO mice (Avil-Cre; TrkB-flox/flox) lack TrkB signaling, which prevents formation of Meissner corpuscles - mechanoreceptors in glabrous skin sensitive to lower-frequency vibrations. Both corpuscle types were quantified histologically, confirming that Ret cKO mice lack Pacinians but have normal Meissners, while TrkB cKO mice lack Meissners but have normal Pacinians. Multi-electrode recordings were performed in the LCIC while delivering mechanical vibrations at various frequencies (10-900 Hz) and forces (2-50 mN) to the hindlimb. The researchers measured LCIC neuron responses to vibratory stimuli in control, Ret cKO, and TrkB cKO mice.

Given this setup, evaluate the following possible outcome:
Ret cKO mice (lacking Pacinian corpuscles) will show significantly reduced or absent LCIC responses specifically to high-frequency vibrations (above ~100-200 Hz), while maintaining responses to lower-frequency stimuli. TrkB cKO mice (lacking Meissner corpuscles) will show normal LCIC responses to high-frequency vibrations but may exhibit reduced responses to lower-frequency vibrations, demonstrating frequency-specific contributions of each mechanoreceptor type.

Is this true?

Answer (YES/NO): NO